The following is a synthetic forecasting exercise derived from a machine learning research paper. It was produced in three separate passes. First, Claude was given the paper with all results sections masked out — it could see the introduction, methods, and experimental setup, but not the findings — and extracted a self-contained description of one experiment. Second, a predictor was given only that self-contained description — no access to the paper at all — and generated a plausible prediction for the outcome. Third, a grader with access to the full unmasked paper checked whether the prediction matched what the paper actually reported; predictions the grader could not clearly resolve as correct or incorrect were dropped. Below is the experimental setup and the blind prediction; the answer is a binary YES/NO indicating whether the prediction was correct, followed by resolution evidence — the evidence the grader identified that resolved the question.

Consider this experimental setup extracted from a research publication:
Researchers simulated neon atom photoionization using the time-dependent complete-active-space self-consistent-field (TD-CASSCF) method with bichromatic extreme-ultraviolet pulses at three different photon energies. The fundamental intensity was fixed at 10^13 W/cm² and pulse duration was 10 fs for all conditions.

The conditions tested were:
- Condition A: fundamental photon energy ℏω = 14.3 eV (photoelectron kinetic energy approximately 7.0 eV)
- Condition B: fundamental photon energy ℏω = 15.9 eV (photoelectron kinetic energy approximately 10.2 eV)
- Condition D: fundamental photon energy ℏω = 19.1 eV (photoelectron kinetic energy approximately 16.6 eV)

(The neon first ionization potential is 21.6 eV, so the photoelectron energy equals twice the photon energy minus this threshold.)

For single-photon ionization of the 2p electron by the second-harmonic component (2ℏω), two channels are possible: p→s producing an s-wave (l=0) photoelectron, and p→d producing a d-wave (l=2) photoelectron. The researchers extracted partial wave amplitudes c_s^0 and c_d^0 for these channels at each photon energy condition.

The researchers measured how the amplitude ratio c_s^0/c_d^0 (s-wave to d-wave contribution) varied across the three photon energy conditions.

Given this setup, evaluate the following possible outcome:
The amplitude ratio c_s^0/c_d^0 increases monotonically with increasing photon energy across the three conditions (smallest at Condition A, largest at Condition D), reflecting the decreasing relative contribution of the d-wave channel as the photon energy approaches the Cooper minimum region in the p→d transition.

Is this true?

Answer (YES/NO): NO